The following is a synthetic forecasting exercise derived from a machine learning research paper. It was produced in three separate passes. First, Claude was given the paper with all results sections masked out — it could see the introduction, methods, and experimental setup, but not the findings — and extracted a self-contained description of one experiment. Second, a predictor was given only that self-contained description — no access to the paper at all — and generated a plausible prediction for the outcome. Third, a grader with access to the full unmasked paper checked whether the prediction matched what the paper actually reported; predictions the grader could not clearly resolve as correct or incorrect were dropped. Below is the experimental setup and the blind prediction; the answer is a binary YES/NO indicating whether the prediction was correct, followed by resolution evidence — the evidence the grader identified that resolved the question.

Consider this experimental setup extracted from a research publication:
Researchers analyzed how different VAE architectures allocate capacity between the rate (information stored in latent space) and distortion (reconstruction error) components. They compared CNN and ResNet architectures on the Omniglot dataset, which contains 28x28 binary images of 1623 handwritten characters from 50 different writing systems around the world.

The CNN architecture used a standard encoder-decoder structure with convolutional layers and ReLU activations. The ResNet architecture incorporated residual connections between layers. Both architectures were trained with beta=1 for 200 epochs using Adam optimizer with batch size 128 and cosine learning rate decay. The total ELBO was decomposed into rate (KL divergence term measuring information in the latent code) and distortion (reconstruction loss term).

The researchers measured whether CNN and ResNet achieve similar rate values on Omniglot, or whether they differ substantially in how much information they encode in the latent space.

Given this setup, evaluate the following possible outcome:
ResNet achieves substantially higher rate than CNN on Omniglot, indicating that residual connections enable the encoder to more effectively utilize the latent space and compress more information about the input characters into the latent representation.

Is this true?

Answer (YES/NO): NO